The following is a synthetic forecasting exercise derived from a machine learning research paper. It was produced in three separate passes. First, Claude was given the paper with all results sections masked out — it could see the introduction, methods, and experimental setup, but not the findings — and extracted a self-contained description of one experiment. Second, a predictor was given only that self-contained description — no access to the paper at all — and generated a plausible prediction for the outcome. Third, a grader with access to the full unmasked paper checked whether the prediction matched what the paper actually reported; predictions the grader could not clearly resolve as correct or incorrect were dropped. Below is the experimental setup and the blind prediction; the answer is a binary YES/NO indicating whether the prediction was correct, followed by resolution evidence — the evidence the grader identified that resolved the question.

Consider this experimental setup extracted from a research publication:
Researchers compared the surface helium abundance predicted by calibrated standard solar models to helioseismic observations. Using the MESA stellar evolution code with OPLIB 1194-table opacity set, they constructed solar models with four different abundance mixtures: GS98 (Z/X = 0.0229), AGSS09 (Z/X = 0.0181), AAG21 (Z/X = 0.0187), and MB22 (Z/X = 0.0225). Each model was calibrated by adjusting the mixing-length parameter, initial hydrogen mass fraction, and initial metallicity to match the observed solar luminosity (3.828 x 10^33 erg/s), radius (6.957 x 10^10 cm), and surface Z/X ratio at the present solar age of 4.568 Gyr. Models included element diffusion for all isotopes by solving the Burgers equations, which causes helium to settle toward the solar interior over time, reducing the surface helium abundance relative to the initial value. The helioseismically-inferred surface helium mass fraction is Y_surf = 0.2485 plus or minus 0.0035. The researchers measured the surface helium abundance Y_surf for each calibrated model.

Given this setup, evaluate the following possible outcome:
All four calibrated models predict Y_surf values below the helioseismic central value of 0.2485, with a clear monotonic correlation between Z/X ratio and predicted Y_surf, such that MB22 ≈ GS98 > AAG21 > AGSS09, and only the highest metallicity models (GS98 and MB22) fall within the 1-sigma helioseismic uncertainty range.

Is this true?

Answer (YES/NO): NO